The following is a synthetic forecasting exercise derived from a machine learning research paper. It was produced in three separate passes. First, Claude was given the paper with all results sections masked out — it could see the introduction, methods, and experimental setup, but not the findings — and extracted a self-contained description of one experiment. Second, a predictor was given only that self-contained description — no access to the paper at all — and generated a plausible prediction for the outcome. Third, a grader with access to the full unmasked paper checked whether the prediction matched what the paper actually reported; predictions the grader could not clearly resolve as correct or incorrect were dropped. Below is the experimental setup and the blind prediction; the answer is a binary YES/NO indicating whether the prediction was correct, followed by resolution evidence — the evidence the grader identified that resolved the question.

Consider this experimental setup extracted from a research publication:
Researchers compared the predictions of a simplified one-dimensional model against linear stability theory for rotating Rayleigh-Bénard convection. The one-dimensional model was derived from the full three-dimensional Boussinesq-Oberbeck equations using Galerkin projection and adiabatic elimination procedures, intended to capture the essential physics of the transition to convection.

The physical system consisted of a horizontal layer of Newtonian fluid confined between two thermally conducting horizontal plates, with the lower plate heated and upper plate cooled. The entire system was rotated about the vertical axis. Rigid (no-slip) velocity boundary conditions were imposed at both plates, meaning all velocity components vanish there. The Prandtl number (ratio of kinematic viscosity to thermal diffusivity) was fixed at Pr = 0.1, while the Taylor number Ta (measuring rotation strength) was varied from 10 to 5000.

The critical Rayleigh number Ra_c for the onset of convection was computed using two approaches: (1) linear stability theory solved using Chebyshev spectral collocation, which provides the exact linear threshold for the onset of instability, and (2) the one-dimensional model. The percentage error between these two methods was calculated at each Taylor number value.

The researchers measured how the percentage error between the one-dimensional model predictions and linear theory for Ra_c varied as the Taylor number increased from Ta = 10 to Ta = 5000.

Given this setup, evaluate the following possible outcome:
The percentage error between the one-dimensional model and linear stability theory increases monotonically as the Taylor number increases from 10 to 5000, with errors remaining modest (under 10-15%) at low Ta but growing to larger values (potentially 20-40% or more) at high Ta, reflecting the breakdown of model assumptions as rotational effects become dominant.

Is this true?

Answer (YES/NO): NO